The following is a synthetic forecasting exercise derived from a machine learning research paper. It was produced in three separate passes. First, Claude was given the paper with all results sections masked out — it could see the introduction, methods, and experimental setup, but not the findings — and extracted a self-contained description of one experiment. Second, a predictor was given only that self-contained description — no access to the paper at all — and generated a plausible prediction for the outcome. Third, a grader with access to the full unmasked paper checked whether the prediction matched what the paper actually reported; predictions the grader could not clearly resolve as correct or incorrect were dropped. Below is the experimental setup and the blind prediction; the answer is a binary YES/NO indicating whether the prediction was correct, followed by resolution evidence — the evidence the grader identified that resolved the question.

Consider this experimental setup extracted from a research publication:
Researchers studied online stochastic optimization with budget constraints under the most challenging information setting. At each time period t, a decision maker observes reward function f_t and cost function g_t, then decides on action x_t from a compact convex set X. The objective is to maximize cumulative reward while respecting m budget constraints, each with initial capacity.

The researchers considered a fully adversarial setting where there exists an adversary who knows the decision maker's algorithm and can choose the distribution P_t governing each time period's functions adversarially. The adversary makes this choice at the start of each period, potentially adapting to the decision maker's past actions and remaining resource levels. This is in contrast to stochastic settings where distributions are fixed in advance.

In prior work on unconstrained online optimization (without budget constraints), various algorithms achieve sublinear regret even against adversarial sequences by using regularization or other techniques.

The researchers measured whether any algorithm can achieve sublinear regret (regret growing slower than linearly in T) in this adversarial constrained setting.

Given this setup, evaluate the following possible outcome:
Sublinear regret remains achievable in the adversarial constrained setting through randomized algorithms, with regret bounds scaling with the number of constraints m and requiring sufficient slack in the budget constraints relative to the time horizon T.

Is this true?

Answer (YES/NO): NO